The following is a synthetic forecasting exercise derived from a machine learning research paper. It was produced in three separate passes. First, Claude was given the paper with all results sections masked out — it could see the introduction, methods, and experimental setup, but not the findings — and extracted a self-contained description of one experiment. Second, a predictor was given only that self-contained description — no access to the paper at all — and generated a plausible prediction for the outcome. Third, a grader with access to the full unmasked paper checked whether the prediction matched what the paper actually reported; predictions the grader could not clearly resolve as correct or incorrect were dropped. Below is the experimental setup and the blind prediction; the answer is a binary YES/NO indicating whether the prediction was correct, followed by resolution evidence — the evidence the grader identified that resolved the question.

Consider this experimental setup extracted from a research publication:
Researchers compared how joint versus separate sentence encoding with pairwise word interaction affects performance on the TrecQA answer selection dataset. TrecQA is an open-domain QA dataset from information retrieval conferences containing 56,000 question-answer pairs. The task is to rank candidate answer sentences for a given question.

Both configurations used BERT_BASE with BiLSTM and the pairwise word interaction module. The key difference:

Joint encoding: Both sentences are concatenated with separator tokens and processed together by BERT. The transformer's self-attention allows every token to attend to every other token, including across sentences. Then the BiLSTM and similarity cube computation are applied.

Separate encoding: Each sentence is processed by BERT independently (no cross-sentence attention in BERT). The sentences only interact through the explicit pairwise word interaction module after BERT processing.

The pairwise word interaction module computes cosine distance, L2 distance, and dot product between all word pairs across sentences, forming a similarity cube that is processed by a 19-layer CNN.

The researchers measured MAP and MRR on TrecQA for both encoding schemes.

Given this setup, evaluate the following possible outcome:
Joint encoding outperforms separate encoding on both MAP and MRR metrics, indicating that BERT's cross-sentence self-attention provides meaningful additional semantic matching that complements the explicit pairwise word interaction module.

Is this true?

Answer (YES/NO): YES